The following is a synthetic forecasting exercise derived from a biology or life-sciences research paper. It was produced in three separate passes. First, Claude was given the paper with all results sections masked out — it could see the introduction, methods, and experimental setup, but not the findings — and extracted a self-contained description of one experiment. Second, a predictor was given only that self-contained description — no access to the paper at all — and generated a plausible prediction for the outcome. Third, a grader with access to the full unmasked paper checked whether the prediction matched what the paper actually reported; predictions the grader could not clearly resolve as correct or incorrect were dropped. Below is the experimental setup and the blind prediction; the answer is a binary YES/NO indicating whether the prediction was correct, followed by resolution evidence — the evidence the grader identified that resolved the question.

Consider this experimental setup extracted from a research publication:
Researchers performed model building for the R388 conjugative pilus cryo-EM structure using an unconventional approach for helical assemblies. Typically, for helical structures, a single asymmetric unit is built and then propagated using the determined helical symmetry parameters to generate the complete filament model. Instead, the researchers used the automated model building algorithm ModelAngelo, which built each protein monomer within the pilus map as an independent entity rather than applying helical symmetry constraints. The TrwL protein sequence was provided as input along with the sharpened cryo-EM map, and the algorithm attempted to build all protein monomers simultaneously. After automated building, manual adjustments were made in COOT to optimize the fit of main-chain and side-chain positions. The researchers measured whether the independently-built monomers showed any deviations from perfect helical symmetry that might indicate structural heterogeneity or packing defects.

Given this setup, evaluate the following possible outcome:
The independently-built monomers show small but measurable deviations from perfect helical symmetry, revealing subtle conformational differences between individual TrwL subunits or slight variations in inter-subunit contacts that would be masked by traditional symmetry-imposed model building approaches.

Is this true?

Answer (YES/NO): NO